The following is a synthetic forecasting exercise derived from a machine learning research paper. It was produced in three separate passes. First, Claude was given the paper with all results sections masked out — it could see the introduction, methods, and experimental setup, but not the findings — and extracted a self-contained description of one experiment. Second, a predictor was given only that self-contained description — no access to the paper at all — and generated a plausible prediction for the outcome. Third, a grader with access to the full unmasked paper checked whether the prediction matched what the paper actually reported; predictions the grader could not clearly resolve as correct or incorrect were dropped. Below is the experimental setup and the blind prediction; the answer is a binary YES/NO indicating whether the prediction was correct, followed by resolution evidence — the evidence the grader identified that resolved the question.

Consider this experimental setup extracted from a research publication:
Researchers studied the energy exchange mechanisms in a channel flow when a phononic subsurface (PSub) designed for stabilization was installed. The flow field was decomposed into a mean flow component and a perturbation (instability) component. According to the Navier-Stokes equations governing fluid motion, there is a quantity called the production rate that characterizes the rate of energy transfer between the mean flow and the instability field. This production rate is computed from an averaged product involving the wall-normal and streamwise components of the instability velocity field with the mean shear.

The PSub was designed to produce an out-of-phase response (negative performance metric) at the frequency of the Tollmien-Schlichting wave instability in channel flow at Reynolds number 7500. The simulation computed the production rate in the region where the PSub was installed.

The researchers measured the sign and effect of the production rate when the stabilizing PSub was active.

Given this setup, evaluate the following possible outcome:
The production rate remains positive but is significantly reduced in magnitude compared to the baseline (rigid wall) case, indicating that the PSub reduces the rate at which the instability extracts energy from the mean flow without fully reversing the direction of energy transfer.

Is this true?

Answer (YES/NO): NO